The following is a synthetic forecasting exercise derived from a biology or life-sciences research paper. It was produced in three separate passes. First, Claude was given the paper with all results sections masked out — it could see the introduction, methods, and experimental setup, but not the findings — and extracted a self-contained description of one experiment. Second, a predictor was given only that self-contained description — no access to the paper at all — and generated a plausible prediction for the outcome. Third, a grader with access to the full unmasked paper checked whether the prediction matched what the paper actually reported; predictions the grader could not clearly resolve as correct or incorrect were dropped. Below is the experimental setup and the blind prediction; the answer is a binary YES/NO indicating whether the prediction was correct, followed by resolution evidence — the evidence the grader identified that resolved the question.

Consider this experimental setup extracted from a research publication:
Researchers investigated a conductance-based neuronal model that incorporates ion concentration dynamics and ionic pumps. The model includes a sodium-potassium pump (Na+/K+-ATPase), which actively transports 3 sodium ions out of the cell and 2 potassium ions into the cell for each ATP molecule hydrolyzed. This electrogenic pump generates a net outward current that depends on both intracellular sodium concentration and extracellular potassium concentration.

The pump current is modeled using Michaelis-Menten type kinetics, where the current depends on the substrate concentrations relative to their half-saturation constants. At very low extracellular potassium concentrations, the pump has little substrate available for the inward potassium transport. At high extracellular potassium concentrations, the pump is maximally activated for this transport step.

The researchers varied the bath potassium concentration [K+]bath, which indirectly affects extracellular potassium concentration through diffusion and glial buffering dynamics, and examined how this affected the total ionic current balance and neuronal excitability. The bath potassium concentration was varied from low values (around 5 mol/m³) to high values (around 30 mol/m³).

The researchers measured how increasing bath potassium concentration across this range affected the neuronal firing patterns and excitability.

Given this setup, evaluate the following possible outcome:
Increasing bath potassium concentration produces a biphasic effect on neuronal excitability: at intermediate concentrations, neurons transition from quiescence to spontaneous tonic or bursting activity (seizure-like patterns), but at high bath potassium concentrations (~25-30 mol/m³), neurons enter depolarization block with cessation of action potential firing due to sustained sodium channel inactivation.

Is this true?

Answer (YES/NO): YES